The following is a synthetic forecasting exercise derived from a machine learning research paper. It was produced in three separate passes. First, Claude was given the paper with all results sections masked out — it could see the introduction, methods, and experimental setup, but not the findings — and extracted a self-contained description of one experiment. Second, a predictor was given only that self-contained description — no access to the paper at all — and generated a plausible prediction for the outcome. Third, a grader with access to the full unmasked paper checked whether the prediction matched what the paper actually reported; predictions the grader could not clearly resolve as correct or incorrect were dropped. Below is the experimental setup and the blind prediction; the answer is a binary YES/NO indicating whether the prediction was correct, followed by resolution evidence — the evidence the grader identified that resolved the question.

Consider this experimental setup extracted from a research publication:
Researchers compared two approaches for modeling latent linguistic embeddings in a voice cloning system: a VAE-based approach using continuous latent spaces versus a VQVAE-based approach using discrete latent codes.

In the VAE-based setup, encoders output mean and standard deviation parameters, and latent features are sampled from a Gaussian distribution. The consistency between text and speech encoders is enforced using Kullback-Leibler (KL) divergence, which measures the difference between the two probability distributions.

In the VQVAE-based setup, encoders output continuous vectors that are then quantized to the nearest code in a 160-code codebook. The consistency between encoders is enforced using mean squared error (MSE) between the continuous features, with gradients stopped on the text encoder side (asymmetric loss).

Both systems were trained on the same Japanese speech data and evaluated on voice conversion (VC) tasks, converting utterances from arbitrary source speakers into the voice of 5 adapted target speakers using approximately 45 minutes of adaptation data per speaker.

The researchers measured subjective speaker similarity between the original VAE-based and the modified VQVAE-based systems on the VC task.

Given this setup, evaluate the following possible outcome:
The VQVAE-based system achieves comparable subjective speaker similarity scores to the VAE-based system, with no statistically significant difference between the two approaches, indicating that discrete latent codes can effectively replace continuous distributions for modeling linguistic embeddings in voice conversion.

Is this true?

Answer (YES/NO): NO